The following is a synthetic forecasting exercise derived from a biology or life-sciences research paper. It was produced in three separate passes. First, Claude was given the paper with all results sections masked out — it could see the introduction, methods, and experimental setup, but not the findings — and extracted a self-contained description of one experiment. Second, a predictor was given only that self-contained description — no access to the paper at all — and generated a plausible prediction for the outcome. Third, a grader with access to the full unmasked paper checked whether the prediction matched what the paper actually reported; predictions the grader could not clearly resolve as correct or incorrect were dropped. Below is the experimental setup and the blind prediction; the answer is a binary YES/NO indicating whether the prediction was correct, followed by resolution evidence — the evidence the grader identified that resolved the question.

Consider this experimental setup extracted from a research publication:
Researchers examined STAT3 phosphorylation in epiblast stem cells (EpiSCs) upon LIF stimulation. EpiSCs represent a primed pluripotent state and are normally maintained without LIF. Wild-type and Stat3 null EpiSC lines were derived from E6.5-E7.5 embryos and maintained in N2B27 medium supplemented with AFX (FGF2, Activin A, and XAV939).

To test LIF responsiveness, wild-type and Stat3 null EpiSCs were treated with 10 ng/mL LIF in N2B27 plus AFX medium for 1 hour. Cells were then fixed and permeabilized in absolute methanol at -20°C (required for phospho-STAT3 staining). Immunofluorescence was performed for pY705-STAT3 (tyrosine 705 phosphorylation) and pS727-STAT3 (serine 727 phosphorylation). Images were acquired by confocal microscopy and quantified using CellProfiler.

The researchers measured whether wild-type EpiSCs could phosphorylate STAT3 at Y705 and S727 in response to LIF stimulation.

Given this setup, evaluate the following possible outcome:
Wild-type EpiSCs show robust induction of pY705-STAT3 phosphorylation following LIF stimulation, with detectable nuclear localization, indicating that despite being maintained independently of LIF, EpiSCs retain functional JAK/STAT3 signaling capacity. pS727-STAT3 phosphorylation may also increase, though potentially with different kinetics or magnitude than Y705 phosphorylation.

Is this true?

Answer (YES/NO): YES